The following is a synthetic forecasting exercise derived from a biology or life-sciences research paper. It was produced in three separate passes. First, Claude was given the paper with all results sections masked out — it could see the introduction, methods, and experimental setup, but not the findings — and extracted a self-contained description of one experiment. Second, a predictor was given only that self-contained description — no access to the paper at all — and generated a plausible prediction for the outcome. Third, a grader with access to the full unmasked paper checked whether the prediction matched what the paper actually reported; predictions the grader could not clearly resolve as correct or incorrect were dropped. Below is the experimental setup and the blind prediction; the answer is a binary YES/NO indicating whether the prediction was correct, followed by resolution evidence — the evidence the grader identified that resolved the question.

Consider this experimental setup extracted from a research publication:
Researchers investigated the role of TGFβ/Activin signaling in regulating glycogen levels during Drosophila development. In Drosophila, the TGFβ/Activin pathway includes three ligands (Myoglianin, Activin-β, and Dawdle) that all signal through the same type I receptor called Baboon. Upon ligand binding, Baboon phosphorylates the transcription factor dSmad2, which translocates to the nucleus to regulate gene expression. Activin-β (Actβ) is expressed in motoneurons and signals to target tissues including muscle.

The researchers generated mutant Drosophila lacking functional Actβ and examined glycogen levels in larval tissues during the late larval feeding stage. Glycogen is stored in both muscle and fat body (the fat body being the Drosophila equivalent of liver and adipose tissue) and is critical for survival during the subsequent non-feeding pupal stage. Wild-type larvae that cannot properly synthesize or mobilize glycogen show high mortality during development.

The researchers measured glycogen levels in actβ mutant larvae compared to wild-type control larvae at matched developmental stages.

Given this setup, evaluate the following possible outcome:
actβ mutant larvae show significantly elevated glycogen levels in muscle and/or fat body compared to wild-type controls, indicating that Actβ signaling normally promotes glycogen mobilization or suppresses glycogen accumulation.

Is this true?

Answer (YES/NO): NO